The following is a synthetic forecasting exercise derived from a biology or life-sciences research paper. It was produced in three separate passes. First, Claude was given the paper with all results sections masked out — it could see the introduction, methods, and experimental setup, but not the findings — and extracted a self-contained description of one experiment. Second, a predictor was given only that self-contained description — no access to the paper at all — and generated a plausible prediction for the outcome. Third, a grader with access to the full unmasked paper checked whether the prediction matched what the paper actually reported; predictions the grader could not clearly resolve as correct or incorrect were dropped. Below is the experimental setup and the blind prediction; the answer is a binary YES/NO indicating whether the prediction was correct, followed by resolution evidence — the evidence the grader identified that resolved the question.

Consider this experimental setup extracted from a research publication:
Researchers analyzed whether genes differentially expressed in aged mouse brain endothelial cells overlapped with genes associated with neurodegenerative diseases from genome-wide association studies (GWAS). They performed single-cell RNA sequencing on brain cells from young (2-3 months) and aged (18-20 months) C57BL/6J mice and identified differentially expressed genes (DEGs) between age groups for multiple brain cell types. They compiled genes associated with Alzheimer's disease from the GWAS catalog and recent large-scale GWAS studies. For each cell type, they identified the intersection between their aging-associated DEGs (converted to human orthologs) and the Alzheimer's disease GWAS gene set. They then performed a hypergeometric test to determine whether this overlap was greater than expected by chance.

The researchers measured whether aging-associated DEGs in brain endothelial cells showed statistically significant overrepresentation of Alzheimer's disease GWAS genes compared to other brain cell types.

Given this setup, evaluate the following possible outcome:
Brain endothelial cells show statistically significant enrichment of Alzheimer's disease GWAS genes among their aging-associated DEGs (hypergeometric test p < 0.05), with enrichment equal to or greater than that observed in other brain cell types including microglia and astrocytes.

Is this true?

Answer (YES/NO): YES